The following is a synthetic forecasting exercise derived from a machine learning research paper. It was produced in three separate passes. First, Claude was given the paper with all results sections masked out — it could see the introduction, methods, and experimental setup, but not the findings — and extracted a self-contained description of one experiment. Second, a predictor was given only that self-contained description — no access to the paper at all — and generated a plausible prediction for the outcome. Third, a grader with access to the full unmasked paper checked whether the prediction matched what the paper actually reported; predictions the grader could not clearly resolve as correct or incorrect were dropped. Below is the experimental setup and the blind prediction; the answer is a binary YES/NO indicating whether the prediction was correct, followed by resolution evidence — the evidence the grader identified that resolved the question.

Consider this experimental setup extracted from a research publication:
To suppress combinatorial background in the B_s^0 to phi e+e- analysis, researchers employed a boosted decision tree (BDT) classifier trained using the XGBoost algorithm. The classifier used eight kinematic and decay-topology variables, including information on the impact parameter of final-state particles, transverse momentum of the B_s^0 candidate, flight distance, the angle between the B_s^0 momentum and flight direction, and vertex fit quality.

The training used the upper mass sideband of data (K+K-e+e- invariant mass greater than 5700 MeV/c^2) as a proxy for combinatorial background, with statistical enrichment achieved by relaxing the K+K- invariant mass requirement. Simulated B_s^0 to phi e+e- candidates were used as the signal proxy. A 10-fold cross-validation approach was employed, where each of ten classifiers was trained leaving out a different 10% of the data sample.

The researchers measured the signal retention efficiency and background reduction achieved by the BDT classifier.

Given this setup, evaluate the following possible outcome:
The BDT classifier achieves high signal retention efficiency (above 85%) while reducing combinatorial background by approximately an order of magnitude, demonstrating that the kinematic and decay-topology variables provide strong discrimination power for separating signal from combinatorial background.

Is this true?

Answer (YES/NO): NO